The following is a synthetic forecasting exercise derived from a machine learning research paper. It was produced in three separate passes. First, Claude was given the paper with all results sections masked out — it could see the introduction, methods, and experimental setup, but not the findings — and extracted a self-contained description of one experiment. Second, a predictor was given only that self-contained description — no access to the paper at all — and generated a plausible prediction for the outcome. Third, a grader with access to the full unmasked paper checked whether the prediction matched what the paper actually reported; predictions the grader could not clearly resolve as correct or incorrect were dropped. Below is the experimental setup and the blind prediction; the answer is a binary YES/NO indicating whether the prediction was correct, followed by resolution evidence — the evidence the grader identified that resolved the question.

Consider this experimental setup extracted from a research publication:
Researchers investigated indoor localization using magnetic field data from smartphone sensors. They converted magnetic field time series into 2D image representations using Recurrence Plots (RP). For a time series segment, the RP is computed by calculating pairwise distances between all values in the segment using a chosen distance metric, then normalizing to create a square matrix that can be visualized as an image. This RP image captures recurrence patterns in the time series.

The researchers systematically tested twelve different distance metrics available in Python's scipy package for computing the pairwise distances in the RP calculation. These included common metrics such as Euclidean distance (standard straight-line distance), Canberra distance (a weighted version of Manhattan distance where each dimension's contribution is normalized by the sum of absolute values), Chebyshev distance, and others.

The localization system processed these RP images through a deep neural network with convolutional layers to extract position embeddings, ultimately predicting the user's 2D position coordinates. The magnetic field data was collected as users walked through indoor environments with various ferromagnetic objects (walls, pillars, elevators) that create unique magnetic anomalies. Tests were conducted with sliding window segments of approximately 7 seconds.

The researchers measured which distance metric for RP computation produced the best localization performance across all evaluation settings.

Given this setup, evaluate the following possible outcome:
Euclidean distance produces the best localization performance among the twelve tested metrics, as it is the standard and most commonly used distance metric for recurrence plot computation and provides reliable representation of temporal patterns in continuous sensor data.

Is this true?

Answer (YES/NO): NO